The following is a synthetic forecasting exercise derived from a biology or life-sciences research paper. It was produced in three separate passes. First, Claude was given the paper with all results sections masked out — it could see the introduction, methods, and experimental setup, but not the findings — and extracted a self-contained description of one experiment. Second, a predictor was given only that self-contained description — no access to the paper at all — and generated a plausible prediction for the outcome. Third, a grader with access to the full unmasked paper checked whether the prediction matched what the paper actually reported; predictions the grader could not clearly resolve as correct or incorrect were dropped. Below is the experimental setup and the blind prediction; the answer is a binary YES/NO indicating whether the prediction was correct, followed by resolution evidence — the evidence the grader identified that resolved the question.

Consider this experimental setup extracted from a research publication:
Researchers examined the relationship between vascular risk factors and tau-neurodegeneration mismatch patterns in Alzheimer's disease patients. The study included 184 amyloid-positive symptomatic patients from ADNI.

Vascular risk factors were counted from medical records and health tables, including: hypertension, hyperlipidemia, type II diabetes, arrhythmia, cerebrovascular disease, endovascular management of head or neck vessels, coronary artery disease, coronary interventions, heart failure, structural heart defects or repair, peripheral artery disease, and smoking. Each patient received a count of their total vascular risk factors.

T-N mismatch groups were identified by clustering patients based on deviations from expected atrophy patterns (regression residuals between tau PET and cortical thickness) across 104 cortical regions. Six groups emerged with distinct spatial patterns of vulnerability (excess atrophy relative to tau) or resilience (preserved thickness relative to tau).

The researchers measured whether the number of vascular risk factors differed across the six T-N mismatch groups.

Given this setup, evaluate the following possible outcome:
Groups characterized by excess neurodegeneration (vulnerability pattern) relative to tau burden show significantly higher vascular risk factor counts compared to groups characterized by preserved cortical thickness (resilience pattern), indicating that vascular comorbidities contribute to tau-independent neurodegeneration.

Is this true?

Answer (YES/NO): NO